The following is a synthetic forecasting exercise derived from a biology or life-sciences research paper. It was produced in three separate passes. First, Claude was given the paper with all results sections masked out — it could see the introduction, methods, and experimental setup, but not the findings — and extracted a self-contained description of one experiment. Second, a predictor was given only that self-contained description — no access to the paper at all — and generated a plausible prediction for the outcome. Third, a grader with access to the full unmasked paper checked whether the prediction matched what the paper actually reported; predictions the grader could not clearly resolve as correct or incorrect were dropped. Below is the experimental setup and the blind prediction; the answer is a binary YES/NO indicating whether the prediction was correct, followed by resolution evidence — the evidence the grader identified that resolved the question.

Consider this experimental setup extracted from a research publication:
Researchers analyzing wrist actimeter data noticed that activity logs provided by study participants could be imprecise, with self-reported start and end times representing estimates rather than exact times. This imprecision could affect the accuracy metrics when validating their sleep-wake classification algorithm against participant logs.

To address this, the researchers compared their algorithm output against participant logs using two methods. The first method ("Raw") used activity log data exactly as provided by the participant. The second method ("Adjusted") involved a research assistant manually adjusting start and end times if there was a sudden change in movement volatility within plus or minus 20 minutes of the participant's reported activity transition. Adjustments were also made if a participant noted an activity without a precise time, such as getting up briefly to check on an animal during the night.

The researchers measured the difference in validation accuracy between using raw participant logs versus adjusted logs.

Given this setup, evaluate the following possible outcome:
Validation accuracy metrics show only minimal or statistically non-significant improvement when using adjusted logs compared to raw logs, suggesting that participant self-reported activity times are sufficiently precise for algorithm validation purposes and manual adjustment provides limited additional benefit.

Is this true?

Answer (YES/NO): YES